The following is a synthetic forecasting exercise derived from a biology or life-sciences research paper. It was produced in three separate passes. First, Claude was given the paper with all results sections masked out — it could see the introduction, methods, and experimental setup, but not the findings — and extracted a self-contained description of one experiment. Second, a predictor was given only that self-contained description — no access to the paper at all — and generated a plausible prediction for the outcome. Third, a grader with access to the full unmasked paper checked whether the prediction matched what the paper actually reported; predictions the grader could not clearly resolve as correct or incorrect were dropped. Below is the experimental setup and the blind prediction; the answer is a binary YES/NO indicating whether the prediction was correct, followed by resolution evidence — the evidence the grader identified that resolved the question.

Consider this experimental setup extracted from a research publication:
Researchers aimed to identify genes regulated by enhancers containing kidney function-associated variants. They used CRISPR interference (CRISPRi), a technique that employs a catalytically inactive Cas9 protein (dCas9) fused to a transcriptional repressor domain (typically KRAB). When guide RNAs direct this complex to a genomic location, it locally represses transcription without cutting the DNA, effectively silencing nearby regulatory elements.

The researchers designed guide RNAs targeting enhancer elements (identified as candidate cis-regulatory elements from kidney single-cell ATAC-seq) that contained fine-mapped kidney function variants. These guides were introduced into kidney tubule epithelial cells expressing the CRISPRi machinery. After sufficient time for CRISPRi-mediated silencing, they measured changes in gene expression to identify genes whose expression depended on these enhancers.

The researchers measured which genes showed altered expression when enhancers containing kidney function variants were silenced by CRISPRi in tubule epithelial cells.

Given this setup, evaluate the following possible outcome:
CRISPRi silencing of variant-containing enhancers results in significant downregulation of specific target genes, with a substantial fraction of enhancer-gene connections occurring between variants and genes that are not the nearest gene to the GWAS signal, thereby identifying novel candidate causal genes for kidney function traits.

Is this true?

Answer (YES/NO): NO